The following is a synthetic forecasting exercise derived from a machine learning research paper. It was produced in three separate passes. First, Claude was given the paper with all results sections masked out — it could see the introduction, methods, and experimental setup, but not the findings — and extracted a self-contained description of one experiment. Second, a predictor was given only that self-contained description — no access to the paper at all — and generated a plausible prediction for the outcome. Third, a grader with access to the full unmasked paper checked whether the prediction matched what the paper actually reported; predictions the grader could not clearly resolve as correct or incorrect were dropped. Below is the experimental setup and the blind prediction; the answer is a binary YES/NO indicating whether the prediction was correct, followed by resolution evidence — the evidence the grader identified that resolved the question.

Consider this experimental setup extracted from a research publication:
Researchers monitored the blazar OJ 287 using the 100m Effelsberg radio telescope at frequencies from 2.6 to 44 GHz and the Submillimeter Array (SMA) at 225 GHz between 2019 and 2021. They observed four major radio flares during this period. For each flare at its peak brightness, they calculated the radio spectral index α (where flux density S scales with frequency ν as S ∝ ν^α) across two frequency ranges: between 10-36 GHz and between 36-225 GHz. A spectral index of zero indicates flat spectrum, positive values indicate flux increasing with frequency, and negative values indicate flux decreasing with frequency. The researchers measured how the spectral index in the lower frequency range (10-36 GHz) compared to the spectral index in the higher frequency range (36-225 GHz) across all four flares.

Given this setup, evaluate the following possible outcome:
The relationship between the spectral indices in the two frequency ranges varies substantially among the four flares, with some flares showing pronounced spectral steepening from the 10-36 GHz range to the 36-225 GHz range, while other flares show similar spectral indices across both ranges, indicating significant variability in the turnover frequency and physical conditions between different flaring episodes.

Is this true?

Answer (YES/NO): NO